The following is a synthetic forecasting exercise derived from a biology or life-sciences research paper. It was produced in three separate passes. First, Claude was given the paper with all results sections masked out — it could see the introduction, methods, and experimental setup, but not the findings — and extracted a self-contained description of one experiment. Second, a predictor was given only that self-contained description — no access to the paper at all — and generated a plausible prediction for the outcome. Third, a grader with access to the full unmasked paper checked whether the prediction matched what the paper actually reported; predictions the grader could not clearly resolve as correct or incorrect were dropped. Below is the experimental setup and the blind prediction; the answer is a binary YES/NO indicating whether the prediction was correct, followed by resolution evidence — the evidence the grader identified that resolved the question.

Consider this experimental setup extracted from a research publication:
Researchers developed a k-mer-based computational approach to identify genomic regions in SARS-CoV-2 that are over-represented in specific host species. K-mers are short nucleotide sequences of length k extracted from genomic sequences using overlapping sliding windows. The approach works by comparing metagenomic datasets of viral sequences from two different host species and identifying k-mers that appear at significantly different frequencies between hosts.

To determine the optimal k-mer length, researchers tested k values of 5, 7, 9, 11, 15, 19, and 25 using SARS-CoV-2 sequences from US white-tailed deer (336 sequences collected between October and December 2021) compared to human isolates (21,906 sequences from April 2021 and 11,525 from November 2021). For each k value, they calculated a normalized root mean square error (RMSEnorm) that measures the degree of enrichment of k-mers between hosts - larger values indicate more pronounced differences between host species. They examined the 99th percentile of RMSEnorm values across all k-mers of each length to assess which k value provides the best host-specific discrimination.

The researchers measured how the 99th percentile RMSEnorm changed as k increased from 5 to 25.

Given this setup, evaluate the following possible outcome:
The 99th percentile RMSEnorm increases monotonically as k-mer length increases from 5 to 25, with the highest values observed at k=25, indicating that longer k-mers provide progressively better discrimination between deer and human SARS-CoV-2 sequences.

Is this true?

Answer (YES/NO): NO